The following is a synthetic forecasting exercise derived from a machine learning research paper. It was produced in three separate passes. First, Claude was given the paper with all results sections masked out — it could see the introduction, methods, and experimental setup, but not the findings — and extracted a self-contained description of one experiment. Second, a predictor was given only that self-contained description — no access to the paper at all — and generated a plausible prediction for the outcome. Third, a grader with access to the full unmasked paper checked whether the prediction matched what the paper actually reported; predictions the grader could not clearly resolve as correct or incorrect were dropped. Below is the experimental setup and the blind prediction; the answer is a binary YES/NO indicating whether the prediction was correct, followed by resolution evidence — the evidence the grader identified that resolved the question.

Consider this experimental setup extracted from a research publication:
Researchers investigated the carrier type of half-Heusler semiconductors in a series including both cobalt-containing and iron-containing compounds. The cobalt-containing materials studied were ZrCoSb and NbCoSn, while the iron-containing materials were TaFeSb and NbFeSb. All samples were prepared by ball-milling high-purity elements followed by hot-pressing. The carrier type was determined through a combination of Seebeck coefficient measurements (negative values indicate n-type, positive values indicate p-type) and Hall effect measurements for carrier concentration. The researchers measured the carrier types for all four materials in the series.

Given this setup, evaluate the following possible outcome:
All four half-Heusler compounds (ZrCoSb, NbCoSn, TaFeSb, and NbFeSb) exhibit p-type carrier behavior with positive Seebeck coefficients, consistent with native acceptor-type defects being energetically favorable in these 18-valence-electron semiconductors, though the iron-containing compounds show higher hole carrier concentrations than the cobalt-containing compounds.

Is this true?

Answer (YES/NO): NO